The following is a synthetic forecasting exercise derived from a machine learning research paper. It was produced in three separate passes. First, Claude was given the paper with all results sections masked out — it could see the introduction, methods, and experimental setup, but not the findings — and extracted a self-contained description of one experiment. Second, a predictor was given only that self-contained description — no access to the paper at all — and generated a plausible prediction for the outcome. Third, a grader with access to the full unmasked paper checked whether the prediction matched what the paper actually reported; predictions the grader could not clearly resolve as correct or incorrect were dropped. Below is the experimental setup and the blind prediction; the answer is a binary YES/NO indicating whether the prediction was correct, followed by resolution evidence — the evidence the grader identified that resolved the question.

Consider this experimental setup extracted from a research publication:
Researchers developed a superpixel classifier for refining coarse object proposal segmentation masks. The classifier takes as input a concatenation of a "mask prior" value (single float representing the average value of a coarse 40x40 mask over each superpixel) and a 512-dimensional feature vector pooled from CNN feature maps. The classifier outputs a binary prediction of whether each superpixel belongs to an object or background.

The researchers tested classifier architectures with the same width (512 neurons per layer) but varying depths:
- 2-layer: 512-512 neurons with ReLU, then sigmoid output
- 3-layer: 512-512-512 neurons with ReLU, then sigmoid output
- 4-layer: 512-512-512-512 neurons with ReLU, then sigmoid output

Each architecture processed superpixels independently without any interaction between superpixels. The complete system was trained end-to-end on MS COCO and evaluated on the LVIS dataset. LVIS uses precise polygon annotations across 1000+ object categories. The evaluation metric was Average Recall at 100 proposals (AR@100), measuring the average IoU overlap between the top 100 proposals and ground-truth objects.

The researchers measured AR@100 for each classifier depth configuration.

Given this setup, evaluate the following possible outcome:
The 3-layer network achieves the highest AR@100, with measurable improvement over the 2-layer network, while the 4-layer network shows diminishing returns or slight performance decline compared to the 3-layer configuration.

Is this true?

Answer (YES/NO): YES